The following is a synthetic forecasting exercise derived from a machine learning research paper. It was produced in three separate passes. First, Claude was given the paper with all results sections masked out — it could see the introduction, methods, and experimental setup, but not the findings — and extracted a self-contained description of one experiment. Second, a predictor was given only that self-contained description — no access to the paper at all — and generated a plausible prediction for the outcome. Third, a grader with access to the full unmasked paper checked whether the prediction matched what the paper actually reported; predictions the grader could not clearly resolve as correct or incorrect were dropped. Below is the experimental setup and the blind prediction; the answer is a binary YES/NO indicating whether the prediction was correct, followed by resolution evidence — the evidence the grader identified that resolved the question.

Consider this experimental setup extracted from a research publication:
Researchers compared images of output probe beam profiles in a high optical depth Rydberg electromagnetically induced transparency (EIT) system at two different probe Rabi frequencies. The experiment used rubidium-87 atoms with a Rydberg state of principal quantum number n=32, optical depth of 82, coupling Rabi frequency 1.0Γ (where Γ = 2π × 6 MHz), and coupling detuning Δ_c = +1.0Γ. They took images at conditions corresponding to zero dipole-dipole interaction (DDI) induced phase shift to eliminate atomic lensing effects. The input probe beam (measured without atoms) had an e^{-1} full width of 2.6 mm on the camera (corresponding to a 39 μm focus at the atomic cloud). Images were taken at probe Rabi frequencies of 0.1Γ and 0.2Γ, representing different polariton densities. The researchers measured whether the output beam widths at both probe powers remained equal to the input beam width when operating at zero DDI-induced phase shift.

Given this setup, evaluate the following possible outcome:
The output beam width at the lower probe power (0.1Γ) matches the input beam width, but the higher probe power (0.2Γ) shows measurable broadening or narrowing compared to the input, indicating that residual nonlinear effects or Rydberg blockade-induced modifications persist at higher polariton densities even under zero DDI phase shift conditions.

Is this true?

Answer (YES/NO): NO